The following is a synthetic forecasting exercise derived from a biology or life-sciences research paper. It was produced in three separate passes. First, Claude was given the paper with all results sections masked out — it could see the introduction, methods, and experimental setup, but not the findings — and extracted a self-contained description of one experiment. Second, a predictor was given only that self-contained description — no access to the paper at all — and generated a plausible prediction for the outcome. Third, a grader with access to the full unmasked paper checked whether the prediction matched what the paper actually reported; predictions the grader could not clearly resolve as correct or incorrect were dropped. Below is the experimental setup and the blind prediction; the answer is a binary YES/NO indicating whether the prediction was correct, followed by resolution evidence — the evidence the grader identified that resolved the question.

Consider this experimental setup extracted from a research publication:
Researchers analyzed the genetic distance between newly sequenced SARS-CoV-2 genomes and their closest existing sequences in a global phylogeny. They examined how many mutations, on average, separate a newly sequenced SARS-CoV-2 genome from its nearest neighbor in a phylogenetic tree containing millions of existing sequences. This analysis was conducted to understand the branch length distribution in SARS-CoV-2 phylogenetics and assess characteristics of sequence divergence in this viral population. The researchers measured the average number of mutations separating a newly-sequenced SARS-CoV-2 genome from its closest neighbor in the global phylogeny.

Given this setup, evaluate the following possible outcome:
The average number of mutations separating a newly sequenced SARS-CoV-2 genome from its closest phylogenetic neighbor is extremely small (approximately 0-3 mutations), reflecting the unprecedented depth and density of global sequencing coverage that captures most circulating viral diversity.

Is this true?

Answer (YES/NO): YES